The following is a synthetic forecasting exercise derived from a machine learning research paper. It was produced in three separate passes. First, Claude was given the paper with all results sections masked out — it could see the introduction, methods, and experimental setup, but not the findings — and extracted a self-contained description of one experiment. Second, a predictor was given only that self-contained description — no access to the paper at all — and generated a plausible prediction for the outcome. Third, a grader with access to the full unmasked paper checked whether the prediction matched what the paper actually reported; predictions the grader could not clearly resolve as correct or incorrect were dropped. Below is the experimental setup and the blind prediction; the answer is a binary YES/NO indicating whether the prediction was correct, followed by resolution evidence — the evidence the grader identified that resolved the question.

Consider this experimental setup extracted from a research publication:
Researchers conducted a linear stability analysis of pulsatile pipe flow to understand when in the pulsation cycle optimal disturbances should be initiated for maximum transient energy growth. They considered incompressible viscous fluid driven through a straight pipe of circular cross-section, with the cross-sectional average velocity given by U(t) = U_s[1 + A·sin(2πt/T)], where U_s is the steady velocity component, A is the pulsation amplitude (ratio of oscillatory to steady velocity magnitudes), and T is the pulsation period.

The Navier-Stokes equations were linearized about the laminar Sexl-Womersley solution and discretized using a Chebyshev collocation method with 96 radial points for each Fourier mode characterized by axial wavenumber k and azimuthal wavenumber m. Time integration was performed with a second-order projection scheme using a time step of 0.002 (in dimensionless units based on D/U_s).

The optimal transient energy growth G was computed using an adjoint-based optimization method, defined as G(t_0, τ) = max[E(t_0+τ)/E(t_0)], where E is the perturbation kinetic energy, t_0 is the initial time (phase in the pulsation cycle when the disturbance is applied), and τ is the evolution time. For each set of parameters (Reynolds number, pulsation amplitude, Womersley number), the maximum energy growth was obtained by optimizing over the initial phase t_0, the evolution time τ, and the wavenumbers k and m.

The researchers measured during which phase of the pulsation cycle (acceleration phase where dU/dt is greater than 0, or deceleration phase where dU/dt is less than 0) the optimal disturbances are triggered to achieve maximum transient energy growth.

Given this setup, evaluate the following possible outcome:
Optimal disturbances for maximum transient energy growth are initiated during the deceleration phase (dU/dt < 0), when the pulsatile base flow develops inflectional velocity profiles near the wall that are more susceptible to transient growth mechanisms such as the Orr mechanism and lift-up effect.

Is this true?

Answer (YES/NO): YES